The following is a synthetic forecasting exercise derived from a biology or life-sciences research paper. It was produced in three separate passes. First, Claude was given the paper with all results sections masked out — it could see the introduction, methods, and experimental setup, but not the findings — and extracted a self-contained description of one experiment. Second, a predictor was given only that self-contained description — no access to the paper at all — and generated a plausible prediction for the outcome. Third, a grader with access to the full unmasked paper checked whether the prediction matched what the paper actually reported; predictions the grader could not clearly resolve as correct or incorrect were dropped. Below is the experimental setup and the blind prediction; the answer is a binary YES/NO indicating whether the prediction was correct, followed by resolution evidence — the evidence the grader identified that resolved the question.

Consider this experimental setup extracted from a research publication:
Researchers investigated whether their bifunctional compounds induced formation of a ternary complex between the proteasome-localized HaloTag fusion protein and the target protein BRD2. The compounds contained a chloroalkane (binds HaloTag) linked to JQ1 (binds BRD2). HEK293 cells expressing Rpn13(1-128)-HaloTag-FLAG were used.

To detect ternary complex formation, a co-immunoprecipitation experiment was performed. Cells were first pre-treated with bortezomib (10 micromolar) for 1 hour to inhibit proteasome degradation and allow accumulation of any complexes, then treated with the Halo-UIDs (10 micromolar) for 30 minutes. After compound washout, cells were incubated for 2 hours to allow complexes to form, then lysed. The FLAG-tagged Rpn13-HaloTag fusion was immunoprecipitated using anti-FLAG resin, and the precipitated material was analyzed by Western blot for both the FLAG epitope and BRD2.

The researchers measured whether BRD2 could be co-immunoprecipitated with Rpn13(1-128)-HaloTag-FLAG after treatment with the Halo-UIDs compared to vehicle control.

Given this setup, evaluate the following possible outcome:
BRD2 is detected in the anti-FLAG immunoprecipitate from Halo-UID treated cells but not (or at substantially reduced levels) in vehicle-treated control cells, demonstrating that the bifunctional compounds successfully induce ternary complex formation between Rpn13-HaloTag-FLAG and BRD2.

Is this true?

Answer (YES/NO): YES